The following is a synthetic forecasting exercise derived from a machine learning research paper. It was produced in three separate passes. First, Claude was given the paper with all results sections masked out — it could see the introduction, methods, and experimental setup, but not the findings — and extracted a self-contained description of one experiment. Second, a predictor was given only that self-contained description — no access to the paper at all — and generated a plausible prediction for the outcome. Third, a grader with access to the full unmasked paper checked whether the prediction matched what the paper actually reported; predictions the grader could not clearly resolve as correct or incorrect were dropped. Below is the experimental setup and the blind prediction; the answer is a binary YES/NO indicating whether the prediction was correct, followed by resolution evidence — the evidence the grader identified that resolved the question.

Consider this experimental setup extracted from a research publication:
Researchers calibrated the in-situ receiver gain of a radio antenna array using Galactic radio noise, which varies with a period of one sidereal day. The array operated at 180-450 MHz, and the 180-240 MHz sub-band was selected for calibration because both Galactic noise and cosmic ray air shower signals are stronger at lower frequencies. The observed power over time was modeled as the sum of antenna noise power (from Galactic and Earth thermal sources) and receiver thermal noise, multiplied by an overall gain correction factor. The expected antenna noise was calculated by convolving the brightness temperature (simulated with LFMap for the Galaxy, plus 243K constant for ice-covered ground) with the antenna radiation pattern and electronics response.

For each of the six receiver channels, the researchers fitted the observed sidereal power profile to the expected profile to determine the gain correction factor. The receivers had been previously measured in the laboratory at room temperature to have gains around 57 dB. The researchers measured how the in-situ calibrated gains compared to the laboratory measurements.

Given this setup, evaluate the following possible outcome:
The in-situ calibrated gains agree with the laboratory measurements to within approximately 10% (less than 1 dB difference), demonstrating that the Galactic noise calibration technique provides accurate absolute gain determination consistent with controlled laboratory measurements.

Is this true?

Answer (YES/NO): NO